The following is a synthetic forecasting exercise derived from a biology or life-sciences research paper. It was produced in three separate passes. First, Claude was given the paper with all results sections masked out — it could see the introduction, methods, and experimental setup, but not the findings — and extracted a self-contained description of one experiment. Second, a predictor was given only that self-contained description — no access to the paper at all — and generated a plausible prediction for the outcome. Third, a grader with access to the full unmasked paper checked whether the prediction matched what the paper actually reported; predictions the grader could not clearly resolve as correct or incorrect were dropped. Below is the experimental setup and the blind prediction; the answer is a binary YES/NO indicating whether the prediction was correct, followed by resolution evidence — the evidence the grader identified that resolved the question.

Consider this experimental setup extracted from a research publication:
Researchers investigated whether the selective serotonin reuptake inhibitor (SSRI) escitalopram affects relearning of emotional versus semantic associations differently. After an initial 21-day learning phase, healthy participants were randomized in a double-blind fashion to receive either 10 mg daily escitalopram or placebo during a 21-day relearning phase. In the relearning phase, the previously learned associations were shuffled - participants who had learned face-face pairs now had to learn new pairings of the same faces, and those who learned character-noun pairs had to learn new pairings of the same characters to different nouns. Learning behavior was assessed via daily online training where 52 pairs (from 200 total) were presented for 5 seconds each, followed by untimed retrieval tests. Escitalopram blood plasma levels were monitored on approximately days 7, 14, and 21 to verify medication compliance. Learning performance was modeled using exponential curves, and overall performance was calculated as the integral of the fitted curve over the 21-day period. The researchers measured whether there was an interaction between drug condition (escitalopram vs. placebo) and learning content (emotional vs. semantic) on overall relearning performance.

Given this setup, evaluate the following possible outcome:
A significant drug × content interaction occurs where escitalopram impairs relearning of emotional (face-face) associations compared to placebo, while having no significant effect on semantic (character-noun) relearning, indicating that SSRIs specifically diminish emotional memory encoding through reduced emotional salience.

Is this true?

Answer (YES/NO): NO